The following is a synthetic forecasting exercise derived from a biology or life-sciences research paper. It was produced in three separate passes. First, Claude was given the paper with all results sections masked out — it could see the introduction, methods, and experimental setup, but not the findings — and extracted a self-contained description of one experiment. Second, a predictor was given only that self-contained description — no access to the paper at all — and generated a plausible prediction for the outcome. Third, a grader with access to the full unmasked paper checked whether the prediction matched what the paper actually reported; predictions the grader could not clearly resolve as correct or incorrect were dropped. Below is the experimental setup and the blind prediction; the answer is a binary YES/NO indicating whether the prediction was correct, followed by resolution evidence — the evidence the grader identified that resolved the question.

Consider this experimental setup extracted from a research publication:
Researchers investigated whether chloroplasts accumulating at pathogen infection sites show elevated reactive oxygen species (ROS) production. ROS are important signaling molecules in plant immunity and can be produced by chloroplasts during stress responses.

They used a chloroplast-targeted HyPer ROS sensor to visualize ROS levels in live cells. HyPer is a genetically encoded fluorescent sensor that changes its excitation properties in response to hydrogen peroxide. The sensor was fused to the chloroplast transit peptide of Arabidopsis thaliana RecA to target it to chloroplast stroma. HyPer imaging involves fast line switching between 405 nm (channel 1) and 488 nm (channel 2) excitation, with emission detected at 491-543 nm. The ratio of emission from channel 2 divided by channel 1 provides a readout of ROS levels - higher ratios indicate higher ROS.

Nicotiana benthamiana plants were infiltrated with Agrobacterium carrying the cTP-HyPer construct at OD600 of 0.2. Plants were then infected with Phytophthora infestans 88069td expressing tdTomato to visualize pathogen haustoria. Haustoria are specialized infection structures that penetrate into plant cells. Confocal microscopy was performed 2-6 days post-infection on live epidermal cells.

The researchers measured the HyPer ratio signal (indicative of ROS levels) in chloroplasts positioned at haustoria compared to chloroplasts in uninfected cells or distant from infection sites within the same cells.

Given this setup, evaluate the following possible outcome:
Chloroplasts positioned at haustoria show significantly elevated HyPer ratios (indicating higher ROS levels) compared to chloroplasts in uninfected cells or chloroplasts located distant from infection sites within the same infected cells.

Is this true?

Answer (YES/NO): NO